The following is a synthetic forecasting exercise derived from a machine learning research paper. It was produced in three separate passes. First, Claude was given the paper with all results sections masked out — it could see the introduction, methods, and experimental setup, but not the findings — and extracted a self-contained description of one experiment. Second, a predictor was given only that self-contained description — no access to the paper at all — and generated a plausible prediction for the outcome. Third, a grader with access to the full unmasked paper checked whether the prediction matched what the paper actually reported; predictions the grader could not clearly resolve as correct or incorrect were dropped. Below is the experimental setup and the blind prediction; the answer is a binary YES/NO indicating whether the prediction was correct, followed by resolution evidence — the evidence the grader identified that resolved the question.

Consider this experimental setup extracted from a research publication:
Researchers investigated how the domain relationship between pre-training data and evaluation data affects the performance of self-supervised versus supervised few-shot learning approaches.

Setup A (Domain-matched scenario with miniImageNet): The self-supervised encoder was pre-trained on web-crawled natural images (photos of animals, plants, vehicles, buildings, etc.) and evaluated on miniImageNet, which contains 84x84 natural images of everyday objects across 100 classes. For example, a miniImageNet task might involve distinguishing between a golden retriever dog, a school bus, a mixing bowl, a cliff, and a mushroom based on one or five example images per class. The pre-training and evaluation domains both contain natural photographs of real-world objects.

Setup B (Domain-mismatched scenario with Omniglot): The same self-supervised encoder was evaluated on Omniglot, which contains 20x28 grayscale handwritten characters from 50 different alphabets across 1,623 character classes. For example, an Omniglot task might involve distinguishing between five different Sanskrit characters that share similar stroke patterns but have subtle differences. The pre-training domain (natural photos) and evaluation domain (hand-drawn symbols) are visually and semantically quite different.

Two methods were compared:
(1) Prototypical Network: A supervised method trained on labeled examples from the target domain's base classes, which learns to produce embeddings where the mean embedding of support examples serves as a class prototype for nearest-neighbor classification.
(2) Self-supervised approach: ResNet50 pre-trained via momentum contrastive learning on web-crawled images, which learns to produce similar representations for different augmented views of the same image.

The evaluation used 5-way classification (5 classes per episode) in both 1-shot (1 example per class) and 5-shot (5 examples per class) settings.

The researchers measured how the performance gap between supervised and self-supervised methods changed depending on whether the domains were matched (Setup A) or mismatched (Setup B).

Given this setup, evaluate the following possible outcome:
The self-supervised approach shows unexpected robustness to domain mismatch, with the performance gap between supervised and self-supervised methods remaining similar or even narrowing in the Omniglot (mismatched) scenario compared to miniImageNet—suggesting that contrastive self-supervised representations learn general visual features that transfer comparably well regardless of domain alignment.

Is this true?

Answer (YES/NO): NO